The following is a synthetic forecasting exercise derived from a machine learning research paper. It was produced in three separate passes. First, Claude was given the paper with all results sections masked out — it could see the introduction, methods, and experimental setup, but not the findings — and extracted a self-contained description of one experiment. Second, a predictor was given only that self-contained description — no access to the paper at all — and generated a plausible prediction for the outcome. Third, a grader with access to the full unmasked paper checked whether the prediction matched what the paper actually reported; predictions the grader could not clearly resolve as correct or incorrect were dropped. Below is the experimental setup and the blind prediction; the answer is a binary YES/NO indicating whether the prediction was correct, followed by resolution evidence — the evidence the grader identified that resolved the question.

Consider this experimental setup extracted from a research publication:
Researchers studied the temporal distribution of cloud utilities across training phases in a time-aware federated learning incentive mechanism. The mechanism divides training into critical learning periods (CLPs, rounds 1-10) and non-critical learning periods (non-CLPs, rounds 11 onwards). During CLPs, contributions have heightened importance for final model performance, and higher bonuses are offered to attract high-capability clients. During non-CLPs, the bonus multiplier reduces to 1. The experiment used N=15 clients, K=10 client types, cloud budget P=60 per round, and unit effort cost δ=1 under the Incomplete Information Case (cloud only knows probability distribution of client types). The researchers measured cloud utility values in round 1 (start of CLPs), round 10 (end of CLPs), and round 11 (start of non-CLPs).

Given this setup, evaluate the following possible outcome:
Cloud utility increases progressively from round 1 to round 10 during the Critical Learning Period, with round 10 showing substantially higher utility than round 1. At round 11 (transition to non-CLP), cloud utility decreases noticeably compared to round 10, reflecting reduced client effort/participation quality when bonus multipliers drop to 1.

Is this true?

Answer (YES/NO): NO